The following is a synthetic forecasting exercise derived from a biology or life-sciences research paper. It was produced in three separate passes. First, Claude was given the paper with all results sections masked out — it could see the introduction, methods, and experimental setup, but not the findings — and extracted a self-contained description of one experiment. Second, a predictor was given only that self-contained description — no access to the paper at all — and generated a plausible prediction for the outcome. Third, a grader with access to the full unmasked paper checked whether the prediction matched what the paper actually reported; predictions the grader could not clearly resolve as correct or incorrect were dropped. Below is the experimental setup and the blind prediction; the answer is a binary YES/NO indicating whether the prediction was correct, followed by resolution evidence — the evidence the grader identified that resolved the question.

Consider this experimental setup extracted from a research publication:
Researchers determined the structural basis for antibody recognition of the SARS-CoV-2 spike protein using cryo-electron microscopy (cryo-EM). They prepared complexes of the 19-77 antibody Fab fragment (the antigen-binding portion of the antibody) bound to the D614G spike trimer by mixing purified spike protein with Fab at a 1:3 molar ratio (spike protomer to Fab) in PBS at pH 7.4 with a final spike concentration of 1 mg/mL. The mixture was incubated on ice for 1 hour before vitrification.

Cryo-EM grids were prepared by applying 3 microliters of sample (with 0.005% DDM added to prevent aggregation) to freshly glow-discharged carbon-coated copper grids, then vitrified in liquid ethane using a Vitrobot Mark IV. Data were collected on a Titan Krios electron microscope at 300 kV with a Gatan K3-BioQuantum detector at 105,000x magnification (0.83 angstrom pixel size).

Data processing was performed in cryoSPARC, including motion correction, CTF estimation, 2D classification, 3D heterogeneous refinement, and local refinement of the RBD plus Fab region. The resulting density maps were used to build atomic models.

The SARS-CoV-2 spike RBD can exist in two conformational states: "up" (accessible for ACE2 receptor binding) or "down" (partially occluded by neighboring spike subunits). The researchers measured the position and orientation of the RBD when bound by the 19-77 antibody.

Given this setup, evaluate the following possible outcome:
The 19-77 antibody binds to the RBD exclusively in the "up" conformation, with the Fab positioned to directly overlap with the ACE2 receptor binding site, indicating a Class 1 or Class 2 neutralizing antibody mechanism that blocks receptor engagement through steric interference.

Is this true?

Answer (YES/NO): YES